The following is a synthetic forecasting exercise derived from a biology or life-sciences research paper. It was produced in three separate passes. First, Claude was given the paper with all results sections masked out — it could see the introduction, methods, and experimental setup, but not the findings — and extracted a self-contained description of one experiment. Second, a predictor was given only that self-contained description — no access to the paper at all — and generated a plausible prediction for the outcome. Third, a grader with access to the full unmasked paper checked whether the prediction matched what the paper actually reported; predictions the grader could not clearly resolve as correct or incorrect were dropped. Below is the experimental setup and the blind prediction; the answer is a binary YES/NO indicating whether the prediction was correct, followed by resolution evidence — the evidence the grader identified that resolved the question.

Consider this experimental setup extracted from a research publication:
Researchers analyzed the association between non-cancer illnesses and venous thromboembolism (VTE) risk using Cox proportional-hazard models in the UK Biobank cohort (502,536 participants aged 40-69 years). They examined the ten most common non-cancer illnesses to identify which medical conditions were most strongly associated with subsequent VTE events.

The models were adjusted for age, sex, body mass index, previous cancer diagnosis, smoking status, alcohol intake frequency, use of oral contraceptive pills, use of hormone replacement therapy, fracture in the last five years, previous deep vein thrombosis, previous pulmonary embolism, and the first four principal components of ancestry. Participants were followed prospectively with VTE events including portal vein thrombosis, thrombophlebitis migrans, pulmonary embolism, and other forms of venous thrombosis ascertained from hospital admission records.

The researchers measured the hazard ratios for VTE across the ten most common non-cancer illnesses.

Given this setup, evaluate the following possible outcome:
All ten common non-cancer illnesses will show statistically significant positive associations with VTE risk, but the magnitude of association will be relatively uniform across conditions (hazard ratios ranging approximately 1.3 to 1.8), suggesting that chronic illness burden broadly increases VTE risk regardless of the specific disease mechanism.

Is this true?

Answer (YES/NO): NO